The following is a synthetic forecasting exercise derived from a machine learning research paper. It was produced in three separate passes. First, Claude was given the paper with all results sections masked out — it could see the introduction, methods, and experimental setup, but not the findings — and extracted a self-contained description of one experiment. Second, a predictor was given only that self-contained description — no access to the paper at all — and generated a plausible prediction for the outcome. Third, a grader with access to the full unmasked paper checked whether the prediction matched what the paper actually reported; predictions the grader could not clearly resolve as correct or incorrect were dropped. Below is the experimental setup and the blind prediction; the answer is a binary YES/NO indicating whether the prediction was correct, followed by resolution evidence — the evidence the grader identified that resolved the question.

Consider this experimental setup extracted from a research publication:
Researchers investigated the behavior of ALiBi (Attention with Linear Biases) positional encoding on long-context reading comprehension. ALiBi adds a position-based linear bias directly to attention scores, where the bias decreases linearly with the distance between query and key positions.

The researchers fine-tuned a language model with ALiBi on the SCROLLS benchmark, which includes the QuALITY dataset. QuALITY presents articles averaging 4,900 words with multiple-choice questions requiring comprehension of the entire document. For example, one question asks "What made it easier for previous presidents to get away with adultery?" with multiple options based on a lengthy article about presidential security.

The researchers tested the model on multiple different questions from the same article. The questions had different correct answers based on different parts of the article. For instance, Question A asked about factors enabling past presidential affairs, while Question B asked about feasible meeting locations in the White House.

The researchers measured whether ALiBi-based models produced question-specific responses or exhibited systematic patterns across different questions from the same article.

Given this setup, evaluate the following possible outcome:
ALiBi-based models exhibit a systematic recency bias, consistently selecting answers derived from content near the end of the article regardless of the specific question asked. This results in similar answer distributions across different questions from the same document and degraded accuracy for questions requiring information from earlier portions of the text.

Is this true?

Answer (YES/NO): NO